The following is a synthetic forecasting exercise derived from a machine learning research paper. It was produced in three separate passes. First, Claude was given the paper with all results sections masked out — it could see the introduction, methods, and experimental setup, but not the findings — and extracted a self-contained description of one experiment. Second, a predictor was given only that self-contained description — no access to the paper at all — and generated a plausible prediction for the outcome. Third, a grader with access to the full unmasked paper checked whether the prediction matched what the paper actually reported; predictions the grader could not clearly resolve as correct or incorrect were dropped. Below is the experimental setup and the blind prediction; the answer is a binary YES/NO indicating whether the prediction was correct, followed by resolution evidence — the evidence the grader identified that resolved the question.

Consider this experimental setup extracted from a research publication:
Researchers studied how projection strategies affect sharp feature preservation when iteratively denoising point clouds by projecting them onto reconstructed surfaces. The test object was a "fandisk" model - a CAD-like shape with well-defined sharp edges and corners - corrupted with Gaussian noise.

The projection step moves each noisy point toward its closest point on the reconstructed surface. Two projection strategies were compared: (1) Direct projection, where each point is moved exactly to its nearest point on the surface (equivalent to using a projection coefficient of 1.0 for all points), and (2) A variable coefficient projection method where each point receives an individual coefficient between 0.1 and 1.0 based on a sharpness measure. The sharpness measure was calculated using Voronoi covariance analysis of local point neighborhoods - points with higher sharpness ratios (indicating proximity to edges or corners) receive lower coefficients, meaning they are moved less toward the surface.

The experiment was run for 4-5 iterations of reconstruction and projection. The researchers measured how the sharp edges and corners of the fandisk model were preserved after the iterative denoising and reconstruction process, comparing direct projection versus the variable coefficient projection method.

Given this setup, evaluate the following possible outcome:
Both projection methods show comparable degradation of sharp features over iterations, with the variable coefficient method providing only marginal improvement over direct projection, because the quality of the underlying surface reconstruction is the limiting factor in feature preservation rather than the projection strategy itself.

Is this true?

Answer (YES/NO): NO